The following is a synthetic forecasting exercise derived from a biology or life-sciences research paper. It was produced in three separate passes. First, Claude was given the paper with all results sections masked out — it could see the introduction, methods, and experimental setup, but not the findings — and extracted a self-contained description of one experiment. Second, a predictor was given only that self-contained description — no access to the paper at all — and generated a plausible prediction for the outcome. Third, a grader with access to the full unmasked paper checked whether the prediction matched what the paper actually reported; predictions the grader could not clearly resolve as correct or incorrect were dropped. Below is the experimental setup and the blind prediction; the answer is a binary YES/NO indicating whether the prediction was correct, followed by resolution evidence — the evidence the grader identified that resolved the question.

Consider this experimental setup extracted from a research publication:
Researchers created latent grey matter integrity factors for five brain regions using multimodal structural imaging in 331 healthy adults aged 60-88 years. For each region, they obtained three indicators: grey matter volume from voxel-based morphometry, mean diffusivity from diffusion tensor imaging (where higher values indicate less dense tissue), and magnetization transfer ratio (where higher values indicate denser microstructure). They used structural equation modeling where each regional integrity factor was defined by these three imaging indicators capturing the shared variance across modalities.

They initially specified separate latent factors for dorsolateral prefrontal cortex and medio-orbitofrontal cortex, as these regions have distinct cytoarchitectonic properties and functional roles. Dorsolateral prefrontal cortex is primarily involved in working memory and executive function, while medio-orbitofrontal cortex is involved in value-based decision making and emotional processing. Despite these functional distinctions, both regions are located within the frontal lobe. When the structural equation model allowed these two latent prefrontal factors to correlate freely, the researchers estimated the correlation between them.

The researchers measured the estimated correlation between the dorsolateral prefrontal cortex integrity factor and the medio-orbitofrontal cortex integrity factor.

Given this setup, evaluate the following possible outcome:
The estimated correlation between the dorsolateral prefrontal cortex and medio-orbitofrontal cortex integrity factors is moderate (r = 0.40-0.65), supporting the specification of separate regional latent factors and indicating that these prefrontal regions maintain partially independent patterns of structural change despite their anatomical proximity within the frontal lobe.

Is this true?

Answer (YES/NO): NO